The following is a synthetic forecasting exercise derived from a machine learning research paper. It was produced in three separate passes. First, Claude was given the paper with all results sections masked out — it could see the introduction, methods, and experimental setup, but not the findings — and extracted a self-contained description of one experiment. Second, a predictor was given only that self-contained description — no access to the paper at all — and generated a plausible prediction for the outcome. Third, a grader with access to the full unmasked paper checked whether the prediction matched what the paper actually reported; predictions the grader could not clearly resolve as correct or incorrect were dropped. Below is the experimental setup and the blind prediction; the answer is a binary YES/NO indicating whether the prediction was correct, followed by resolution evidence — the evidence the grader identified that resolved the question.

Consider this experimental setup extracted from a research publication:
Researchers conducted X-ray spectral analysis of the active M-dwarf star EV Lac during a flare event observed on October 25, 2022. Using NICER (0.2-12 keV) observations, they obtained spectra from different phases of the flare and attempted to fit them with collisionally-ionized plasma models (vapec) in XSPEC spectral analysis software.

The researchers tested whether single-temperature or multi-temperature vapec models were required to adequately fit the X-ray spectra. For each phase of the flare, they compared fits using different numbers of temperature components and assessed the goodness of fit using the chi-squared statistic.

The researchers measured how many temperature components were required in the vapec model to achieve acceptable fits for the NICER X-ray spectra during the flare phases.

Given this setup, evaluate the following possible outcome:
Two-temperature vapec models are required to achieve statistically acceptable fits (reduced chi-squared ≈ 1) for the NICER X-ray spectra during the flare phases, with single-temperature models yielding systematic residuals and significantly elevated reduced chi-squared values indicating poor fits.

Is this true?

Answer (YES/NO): NO